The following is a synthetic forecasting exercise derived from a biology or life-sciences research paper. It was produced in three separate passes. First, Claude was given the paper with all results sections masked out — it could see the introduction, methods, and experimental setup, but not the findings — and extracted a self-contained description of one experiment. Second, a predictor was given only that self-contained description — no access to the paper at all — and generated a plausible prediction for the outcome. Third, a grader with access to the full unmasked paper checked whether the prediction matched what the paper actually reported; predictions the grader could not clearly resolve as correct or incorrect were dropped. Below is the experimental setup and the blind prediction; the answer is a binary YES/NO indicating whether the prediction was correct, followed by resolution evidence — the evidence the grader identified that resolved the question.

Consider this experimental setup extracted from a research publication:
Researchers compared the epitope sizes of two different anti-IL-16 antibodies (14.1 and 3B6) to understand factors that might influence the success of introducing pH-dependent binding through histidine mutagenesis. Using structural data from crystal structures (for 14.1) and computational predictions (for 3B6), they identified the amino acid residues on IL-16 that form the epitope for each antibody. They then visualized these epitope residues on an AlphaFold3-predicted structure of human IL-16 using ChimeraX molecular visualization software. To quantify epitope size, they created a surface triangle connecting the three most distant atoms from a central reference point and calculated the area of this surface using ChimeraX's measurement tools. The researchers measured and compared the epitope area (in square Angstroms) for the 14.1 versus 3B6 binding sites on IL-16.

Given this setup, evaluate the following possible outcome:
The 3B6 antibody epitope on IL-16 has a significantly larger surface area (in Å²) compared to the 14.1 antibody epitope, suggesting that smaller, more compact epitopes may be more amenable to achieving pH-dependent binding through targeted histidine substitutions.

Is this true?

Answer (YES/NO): YES